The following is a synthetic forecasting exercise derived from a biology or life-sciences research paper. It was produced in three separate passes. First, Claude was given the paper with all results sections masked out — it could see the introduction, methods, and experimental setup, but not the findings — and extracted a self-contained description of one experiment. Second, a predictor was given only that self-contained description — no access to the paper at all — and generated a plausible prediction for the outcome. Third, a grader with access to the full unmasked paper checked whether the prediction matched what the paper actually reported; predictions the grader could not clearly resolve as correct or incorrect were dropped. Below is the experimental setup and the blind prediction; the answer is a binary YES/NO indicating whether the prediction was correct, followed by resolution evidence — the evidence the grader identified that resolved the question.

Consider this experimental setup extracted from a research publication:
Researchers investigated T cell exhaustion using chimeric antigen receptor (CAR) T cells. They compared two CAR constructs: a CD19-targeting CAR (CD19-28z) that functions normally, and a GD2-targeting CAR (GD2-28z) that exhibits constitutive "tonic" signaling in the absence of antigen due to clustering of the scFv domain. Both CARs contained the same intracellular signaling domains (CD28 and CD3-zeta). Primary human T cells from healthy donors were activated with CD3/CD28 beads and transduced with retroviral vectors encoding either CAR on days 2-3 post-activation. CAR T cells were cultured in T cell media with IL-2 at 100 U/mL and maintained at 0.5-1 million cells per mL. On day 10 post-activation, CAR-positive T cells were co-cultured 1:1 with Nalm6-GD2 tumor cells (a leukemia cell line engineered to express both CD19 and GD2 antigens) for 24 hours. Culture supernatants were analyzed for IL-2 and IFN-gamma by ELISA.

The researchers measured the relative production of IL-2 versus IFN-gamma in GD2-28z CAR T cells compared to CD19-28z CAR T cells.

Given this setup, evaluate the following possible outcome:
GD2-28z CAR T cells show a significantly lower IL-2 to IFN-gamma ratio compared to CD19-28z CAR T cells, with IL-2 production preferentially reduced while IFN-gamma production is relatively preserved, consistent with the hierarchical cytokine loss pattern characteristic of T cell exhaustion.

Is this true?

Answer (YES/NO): YES